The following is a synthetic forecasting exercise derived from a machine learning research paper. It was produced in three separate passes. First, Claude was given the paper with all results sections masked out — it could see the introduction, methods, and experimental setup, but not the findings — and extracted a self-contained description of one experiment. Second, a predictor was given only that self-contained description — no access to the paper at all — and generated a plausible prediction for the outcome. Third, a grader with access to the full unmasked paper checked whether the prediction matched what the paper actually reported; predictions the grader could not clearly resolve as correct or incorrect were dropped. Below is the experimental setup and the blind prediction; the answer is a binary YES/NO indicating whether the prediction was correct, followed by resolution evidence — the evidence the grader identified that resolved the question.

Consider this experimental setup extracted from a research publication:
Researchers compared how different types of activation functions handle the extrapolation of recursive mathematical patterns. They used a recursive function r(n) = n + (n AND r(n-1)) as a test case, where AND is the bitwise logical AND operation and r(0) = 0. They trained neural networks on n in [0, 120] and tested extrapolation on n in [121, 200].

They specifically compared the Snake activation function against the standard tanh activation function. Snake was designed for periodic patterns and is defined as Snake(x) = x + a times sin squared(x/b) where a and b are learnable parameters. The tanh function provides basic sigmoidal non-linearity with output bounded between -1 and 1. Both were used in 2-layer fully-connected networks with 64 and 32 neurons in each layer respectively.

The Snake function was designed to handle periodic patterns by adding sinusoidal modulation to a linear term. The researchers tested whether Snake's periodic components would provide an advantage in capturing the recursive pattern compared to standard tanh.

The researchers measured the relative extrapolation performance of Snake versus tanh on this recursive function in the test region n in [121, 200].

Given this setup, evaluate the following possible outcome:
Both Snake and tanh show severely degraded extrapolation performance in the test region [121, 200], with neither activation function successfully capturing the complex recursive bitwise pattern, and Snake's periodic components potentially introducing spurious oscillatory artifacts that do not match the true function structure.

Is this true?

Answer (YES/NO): NO